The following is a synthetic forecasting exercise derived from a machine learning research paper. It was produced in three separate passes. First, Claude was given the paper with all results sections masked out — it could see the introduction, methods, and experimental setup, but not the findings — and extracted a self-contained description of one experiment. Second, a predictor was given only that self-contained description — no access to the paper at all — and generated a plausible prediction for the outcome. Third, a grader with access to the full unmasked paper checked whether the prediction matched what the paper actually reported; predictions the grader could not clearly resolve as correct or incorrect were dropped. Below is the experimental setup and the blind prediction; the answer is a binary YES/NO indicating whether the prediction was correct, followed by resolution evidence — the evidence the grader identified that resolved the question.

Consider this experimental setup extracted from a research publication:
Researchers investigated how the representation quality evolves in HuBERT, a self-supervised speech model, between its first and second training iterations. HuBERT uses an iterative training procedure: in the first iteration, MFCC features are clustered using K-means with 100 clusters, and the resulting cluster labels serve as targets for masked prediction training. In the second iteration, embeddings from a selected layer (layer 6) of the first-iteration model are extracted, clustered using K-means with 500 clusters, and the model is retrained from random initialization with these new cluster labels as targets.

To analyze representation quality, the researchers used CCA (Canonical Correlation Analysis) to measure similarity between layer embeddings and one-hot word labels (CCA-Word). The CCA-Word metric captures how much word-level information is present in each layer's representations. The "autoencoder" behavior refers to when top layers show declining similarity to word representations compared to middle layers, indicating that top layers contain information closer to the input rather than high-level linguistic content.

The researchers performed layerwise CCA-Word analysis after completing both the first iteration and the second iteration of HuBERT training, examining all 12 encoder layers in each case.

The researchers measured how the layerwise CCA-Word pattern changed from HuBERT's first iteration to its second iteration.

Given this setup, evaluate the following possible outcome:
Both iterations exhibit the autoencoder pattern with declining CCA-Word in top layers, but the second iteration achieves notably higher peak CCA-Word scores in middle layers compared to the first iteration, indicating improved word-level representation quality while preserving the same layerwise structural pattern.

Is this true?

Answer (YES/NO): NO